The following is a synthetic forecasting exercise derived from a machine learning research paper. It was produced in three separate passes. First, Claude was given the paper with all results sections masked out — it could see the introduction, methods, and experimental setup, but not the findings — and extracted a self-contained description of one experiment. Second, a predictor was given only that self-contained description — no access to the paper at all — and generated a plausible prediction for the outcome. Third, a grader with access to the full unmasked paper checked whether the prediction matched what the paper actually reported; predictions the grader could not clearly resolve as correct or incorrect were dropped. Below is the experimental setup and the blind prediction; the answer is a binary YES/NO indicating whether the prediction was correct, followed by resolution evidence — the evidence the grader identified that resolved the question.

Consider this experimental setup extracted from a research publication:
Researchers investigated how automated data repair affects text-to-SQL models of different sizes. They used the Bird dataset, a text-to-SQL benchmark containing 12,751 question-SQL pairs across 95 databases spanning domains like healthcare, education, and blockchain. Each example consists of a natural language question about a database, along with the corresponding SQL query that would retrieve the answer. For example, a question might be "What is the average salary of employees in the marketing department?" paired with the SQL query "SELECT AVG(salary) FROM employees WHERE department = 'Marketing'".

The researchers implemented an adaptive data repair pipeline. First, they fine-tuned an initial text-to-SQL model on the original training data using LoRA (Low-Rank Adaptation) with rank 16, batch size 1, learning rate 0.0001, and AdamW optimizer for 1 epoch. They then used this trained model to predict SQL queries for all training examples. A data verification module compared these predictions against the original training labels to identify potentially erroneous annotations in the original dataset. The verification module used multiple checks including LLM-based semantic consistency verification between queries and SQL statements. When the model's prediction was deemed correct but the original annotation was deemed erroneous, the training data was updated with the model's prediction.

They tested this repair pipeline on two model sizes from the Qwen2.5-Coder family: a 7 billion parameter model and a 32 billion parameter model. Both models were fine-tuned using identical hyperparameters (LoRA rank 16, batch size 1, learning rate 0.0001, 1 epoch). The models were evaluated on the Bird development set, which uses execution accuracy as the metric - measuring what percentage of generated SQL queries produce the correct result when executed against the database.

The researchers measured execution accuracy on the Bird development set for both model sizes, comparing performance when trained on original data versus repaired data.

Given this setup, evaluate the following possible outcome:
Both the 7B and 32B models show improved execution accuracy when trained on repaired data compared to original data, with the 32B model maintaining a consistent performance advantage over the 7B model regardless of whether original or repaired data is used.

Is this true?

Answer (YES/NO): YES